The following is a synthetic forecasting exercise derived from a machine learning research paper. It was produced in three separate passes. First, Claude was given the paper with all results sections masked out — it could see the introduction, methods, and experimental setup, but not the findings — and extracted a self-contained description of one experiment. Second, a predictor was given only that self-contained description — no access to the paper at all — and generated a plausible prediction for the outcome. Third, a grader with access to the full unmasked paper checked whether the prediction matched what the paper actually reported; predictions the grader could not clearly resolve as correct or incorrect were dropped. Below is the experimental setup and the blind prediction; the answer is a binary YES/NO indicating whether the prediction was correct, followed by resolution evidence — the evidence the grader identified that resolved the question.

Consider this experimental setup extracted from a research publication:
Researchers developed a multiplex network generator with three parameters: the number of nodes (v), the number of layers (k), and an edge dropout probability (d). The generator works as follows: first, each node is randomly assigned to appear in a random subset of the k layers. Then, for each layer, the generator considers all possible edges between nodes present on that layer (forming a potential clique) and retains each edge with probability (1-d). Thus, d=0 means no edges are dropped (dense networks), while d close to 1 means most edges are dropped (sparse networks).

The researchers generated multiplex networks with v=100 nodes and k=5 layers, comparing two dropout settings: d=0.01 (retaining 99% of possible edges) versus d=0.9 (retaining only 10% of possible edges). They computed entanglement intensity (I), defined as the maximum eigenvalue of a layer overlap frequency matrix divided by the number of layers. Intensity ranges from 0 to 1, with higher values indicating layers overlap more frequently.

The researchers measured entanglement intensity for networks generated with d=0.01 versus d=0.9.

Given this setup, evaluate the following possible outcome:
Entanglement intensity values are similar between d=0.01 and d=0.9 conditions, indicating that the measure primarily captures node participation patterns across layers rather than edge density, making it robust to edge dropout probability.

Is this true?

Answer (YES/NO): NO